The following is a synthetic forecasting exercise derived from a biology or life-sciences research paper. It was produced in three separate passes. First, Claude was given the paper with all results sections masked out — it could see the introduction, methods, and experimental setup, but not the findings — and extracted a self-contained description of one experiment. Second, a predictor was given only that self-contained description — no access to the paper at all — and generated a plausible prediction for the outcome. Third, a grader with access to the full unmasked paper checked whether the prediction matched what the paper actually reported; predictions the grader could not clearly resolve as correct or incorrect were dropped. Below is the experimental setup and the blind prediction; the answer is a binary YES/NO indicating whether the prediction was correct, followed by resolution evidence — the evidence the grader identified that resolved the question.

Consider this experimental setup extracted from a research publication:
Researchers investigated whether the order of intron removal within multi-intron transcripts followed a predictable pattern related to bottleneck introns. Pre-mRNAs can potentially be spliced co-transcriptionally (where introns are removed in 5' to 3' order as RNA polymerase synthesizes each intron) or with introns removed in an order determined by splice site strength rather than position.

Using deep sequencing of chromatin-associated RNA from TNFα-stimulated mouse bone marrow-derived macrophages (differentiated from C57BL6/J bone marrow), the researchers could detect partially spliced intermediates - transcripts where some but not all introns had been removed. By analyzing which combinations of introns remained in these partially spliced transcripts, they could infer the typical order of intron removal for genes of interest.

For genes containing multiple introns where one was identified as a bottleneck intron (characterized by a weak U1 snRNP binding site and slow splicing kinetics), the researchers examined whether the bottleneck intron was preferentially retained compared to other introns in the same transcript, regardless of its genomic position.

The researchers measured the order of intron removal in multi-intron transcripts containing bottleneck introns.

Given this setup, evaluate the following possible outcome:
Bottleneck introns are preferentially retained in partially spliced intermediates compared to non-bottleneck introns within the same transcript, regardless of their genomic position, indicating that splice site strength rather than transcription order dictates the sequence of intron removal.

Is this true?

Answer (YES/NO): YES